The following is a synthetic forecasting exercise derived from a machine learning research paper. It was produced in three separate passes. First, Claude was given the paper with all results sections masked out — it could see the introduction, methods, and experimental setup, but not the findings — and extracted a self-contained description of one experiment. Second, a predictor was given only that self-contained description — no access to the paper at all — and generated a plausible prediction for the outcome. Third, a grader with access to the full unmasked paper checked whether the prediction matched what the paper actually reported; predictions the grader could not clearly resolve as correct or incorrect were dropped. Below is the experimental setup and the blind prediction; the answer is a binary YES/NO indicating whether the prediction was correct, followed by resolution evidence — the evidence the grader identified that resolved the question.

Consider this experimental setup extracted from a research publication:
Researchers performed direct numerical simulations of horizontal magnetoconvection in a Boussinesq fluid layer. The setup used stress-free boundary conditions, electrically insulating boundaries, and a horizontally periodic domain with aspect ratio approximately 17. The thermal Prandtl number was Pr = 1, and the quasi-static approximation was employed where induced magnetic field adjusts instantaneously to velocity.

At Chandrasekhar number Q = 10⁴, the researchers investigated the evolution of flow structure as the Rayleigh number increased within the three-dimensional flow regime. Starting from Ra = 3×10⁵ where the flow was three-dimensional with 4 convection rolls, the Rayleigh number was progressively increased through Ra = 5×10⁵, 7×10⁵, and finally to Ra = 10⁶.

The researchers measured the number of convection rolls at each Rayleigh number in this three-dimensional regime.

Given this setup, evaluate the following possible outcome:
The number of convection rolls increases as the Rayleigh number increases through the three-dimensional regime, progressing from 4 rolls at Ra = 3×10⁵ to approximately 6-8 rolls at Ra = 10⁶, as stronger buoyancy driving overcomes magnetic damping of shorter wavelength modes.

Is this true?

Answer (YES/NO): NO